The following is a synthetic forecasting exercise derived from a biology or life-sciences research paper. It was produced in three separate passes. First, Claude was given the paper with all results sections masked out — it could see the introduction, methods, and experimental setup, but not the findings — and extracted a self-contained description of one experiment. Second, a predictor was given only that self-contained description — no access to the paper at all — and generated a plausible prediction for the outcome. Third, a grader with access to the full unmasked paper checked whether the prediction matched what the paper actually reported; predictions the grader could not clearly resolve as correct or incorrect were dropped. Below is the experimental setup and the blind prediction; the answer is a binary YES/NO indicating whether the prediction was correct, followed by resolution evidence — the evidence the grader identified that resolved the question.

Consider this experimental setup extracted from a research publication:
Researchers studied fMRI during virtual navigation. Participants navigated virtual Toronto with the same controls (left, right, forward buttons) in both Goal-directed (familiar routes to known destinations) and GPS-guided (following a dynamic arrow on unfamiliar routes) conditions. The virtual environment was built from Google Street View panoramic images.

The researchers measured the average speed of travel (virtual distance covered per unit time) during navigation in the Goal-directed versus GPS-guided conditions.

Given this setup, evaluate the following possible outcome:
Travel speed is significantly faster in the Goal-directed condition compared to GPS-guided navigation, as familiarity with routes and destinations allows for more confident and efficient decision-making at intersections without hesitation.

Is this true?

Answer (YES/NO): NO